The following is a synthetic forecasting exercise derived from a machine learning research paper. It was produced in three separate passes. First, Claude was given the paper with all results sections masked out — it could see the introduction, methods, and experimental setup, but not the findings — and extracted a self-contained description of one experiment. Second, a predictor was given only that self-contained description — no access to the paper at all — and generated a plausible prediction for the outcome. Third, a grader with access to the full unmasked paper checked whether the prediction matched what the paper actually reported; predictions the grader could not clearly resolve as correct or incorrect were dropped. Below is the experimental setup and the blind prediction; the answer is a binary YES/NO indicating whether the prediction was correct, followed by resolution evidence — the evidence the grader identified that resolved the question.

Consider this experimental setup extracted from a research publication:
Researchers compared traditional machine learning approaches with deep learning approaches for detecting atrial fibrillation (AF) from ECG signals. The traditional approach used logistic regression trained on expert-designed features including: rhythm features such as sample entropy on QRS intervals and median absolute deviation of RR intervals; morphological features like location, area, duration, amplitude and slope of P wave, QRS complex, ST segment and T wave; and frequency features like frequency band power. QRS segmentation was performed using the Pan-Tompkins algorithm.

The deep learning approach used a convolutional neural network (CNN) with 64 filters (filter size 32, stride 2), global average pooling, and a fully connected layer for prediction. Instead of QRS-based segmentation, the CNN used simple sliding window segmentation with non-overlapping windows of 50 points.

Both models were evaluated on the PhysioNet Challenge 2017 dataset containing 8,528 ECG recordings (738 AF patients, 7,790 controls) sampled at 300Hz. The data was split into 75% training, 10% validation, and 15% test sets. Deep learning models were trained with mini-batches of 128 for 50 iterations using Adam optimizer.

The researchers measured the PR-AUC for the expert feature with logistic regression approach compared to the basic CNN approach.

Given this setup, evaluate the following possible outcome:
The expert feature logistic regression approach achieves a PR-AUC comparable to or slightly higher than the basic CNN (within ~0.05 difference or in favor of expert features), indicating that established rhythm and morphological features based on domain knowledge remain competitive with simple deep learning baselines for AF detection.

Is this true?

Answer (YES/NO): YES